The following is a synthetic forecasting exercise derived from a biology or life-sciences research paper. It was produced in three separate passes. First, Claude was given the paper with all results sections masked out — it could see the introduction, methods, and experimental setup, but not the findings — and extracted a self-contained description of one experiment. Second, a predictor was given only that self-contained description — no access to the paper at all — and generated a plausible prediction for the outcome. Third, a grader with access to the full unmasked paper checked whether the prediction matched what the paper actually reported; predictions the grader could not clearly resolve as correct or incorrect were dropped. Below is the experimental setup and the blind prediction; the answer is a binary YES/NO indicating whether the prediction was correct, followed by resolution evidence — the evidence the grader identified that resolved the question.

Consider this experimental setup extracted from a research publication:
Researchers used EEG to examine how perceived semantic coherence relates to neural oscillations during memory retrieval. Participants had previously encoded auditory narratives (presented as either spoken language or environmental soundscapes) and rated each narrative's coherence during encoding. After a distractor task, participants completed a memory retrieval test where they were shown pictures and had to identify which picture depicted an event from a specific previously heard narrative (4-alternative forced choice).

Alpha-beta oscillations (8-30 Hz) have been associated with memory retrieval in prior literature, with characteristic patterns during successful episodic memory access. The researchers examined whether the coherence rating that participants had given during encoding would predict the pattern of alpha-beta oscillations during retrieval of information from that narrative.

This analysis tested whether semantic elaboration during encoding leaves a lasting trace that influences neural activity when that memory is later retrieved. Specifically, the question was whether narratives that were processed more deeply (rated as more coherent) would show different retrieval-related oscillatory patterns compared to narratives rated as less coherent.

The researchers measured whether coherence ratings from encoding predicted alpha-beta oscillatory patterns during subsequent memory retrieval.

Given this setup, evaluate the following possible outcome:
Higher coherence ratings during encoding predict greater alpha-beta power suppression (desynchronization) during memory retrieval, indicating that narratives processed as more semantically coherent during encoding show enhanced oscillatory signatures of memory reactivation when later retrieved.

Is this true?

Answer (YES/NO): NO